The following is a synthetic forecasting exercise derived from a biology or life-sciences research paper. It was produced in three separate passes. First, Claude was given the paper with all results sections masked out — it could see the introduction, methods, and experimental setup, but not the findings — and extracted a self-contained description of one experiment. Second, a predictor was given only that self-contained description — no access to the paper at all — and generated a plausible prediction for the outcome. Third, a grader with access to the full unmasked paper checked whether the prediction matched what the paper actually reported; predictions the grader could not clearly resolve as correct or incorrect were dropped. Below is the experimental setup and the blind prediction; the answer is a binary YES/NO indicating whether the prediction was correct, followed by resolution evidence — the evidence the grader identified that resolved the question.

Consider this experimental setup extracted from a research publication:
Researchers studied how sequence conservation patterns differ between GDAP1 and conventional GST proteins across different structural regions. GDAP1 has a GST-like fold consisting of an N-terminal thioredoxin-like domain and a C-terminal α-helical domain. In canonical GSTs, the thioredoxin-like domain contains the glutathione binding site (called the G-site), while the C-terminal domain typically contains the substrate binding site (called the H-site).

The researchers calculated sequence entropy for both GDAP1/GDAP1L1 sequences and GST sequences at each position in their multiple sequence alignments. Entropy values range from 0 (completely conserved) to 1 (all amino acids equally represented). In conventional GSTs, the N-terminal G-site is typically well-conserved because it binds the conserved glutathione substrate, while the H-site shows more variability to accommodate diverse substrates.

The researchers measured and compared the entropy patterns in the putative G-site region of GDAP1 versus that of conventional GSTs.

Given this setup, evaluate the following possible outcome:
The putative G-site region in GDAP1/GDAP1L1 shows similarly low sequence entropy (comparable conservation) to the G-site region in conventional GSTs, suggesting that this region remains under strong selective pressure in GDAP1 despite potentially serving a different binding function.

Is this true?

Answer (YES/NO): YES